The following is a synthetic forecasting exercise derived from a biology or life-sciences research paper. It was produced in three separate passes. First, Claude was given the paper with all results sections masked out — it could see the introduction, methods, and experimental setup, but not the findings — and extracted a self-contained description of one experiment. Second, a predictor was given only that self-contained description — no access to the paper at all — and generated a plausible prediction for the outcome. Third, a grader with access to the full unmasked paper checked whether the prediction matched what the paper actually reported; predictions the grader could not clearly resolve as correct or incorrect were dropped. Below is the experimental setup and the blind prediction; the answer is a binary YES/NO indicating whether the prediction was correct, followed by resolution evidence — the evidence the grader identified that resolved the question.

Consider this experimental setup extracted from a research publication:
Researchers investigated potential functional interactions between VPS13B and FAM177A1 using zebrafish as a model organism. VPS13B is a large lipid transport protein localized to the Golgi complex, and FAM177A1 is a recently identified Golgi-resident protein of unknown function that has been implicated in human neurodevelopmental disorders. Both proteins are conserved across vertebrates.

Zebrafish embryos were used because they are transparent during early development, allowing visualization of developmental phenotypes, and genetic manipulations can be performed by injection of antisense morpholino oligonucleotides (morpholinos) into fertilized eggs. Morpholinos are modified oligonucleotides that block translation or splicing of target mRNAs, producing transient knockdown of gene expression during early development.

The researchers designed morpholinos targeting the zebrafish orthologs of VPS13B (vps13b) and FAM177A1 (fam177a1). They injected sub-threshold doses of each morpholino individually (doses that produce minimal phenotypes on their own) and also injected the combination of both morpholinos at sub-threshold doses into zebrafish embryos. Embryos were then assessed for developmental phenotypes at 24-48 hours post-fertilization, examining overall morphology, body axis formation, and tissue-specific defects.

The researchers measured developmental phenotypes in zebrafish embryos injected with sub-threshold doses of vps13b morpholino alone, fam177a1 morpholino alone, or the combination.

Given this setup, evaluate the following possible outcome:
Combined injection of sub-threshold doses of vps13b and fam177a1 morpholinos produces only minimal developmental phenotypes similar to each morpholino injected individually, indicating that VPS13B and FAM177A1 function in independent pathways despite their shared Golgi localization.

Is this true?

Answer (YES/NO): NO